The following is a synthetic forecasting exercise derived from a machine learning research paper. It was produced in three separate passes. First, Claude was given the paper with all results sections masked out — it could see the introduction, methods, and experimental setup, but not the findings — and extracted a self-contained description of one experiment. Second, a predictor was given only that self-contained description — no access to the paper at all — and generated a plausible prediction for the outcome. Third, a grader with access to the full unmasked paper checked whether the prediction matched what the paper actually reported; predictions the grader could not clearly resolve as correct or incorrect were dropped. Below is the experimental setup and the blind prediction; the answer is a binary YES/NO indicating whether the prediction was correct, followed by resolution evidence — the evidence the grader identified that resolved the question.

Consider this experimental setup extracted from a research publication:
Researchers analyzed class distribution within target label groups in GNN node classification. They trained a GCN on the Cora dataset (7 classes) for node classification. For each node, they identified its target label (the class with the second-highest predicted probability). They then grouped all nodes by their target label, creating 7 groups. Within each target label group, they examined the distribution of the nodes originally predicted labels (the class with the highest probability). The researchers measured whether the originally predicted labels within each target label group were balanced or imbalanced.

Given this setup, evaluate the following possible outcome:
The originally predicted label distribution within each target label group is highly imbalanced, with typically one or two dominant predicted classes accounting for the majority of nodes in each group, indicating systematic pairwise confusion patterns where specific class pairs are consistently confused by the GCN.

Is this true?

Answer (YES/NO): YES